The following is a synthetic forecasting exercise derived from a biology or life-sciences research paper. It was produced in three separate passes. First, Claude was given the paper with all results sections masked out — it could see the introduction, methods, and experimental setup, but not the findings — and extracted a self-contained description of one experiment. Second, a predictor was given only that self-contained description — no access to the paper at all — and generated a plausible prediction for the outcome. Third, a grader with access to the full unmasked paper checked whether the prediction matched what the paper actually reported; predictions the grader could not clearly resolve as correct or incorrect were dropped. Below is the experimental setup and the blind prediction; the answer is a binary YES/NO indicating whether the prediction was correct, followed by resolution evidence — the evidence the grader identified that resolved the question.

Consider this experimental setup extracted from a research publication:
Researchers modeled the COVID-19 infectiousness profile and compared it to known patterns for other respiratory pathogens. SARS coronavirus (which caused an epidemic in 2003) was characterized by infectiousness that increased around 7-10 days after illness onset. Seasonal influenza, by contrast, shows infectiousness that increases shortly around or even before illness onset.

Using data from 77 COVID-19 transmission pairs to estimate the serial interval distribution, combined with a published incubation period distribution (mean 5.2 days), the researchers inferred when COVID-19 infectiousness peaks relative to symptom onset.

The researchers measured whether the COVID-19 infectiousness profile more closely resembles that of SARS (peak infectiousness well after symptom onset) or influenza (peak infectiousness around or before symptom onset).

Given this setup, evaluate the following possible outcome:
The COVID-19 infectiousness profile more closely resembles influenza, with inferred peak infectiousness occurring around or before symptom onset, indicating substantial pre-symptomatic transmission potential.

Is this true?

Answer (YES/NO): YES